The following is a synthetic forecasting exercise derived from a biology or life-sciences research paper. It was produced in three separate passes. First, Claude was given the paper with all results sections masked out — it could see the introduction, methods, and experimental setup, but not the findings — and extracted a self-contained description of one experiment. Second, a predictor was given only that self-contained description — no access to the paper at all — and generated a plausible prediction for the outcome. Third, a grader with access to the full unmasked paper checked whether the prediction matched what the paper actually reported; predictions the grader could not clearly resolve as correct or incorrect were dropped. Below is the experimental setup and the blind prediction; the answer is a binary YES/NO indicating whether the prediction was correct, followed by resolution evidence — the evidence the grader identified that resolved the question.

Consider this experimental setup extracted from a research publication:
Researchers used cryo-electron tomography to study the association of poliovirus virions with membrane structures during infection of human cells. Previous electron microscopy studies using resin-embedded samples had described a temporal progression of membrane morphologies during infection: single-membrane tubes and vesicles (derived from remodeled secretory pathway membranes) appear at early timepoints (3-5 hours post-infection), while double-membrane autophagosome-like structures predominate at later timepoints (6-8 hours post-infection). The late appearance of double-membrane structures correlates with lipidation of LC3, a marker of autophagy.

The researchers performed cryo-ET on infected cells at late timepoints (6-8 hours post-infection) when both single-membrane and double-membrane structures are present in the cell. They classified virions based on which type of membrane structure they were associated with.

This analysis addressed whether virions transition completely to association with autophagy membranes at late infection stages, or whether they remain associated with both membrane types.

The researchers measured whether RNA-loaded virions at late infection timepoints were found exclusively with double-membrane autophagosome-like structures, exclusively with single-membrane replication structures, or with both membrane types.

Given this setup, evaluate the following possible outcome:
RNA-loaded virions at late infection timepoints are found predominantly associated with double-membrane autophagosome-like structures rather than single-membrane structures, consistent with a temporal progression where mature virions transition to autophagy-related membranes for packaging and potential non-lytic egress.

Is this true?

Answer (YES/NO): NO